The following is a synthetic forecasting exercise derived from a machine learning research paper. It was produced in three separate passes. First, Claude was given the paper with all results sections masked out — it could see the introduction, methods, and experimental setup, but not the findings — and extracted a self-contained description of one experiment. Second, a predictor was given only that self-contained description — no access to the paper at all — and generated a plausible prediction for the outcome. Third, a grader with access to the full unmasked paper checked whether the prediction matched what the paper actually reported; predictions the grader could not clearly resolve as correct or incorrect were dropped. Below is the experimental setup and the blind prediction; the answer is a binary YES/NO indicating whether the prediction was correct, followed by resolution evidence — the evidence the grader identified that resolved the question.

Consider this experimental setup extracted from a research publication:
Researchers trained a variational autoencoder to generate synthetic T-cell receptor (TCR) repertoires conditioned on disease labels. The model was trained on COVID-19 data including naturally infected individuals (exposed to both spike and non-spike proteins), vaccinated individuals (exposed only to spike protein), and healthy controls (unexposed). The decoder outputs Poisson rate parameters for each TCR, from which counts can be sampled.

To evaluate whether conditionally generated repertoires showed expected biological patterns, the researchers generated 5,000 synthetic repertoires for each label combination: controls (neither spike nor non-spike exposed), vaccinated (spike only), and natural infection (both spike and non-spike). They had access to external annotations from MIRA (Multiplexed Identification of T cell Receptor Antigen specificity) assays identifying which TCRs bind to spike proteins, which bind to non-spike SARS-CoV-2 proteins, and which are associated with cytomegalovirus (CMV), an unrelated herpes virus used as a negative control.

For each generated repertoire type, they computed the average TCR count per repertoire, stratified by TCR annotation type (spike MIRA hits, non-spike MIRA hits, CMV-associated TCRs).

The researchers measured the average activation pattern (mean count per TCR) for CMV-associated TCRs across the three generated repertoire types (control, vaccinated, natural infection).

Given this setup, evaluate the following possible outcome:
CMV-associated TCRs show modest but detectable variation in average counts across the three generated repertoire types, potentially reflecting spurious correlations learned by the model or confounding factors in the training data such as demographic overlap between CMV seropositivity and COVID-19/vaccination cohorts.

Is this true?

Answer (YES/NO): NO